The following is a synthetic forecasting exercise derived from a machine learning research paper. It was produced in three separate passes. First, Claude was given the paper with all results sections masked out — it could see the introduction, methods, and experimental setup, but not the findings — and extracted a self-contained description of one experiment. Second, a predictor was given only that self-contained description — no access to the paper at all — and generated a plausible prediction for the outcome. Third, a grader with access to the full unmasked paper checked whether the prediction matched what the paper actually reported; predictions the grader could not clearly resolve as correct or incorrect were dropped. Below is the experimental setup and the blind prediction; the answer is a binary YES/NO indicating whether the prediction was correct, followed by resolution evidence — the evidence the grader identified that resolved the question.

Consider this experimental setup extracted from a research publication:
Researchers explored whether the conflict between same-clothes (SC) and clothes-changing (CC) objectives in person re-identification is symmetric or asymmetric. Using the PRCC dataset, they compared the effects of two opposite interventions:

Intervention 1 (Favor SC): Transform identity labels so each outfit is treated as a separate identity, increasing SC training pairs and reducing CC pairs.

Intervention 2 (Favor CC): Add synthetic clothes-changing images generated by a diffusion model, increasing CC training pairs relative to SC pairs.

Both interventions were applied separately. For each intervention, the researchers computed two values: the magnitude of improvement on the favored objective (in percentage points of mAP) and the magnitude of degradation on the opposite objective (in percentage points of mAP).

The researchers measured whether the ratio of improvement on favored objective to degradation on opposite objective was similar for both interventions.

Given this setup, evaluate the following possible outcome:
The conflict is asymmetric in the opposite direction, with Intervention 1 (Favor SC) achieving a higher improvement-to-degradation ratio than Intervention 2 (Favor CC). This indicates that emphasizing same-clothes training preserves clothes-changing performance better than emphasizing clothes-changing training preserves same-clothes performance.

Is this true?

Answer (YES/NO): NO